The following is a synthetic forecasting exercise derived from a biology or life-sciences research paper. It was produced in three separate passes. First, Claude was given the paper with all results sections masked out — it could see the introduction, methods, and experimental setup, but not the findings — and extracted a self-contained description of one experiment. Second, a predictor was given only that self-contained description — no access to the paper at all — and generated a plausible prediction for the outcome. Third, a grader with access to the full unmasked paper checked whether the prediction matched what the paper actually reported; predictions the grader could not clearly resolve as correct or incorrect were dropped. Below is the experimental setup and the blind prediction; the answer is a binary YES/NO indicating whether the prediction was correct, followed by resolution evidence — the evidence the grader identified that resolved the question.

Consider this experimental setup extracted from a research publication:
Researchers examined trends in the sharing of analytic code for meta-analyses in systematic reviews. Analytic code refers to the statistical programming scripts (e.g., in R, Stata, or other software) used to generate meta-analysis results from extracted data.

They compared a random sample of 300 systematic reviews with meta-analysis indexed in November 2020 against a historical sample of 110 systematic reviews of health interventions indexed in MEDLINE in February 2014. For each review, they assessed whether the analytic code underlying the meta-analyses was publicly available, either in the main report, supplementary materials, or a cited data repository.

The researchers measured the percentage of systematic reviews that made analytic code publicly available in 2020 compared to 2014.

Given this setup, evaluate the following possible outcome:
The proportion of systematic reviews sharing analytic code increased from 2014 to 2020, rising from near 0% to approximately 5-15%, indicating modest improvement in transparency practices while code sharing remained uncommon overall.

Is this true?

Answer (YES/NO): NO